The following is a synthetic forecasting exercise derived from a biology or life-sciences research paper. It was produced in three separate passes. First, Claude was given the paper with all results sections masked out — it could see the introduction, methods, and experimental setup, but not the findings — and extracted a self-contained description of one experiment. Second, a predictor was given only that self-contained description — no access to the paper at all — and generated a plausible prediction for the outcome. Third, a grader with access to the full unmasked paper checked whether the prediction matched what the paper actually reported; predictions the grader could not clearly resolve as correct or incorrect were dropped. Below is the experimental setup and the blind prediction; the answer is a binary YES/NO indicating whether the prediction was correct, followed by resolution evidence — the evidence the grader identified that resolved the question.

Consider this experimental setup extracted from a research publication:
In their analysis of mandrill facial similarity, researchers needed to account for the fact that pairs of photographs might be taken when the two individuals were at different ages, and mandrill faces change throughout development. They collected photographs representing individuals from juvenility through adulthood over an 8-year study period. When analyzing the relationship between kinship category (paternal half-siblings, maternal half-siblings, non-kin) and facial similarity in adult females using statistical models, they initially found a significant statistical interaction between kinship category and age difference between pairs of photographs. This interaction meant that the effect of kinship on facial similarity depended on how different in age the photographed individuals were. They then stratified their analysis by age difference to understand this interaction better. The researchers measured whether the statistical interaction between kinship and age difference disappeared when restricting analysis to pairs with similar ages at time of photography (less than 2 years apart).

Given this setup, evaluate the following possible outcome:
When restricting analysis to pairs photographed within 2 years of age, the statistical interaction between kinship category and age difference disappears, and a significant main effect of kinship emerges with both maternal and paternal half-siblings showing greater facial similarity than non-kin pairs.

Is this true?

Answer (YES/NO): NO